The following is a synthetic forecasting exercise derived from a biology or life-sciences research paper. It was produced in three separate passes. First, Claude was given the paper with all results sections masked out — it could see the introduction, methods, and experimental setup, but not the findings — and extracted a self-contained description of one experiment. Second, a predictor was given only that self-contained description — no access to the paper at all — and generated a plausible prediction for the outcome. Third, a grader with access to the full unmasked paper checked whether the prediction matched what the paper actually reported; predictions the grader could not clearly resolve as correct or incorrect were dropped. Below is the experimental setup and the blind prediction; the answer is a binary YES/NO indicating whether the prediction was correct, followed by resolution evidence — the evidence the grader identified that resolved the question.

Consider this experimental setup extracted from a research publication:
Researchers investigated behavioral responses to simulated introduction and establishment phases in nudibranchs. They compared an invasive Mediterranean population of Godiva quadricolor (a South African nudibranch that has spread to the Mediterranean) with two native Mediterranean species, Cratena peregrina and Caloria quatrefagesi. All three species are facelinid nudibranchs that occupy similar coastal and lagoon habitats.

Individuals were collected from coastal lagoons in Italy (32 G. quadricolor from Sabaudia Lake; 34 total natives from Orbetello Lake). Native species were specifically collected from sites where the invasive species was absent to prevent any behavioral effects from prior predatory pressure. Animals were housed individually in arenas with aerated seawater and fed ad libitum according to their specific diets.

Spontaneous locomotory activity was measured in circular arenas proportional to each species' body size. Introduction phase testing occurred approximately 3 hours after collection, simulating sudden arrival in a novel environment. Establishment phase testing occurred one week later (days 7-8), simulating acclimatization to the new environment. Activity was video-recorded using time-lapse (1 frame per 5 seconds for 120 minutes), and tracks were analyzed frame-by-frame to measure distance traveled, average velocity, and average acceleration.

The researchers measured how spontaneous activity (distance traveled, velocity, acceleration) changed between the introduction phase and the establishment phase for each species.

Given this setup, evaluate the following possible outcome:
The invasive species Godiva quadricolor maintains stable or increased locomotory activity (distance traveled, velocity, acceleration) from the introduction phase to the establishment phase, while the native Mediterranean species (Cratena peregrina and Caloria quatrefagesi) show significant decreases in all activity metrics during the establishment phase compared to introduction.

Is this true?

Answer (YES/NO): NO